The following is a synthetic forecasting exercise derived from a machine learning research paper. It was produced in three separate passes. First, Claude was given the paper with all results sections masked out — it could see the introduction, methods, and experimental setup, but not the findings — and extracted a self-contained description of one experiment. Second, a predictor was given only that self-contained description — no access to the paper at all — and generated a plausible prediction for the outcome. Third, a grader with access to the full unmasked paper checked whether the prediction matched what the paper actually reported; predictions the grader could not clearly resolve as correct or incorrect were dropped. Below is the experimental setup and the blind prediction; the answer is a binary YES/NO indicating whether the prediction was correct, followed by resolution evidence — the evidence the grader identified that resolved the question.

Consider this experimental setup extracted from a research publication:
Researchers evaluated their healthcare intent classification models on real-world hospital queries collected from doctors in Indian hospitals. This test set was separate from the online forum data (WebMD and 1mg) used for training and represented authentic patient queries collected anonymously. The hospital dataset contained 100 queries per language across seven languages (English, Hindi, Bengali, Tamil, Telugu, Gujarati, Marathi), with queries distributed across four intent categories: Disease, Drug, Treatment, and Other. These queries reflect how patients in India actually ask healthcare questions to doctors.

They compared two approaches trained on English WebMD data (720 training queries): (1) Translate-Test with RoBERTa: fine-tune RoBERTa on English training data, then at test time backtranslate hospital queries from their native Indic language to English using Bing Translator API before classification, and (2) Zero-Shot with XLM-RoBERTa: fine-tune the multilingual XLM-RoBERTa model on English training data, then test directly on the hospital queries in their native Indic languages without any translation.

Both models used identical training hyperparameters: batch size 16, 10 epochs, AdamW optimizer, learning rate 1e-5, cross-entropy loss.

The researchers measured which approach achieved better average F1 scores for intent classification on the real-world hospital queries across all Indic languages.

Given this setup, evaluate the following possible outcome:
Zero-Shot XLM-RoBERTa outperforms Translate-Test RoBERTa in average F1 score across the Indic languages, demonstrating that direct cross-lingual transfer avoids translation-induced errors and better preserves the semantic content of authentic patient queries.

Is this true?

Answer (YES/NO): NO